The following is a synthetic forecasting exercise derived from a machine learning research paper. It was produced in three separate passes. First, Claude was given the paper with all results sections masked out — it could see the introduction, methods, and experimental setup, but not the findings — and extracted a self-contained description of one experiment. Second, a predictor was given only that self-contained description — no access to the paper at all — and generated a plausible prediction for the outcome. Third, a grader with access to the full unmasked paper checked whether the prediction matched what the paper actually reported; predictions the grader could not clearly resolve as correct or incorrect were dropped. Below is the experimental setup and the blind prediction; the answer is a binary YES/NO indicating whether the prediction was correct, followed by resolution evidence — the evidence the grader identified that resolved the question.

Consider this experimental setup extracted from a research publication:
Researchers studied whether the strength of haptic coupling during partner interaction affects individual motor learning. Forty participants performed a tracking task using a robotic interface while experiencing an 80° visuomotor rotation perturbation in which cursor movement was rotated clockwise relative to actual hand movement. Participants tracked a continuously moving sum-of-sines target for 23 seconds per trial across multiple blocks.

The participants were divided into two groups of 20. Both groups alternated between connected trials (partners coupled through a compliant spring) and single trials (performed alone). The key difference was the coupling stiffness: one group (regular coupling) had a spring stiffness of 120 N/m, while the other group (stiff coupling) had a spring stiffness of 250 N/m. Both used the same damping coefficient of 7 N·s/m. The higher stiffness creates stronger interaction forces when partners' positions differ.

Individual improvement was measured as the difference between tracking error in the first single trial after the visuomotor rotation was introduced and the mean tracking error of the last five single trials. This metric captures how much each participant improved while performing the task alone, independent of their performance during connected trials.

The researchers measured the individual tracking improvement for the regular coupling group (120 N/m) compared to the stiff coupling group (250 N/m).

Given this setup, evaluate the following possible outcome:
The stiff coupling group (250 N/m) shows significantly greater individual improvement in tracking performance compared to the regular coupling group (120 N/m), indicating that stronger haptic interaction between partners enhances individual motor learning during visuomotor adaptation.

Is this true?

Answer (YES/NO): NO